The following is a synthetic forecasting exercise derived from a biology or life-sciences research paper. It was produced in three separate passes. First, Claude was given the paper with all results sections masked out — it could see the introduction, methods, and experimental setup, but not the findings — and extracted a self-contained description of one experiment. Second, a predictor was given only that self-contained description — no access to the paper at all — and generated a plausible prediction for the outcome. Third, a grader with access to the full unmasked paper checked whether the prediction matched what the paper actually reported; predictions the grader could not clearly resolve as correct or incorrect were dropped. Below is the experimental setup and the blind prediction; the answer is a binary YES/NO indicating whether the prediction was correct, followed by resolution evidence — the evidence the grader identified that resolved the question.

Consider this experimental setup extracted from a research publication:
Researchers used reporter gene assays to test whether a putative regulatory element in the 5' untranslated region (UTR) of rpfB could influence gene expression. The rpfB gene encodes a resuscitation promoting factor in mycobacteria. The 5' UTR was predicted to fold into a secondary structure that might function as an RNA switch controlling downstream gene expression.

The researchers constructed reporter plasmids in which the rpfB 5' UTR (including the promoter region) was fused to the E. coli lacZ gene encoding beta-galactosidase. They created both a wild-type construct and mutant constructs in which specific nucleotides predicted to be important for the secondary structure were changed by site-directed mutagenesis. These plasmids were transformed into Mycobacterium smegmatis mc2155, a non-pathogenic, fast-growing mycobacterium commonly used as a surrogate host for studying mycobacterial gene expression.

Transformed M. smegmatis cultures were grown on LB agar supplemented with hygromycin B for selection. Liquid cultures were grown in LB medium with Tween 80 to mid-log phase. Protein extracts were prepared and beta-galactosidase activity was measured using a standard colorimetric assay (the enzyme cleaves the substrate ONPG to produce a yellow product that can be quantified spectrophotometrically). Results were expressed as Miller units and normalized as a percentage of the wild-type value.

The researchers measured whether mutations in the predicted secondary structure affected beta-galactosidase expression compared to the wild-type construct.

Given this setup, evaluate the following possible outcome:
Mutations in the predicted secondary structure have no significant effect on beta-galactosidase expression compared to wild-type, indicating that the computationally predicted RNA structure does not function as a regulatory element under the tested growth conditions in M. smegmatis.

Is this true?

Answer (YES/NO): NO